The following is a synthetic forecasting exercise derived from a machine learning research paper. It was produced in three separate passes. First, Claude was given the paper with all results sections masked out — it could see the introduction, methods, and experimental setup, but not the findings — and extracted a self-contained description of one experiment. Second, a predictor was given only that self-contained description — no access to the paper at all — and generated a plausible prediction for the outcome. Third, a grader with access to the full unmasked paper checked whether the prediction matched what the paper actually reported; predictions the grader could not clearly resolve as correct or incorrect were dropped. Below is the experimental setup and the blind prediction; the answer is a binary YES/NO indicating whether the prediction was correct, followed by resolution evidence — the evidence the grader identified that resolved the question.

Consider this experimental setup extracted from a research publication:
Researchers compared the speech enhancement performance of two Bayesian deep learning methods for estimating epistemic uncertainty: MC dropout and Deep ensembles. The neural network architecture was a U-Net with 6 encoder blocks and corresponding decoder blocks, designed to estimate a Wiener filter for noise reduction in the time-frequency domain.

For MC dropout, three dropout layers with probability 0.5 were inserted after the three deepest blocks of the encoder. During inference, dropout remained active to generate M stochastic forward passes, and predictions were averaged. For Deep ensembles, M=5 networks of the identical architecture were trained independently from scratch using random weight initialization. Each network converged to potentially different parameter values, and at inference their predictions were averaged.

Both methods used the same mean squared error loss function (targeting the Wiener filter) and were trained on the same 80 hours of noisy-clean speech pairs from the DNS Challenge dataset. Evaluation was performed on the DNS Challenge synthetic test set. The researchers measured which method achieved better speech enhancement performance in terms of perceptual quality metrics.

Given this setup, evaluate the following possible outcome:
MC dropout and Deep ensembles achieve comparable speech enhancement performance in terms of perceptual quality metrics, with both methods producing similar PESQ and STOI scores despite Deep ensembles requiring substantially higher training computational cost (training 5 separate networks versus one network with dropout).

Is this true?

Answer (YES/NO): NO